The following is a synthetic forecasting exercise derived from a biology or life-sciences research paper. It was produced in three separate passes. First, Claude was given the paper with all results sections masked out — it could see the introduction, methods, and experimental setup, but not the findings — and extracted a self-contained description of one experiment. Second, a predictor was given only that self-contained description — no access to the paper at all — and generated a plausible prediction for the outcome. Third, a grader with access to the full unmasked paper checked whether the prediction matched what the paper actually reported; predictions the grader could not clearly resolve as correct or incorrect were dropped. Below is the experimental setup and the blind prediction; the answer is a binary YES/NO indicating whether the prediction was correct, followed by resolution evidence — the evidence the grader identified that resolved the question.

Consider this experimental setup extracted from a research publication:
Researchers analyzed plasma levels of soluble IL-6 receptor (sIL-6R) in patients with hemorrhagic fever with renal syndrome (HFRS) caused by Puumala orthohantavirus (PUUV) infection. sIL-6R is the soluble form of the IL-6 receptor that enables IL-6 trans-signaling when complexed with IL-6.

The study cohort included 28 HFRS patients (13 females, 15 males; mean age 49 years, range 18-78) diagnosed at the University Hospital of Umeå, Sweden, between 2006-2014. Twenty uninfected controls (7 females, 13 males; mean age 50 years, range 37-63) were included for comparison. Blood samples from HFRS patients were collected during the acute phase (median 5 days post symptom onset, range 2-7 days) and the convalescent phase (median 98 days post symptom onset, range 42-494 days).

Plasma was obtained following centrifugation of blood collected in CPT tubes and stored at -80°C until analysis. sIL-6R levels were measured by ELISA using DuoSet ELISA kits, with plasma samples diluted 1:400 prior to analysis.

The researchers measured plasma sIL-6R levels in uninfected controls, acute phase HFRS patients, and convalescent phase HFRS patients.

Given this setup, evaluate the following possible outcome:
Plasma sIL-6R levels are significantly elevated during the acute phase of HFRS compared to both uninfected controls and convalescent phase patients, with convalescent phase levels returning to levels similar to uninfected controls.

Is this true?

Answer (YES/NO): NO